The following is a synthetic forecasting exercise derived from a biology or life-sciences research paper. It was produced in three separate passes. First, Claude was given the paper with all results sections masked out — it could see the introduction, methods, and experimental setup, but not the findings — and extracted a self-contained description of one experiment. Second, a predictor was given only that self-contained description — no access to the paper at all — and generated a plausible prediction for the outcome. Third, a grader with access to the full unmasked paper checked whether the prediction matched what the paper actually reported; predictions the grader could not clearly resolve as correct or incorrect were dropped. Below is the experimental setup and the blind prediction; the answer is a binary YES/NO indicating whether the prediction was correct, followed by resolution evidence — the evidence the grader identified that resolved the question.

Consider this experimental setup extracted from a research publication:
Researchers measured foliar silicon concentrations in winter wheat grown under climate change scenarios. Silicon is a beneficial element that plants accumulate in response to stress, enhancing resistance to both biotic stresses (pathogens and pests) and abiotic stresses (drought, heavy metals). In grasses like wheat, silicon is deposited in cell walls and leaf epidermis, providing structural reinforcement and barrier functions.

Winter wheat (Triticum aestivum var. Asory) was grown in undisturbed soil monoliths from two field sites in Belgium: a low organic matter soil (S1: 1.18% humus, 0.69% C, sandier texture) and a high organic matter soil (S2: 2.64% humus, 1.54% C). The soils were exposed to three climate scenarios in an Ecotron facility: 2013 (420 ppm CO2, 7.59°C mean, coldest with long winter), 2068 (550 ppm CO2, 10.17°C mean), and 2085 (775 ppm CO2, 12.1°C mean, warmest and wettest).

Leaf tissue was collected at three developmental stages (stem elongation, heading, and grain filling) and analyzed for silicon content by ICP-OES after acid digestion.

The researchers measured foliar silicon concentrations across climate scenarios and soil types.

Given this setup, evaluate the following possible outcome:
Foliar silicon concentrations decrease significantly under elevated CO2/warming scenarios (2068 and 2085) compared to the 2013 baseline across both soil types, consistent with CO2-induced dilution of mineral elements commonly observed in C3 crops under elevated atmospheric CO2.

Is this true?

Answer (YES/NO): NO